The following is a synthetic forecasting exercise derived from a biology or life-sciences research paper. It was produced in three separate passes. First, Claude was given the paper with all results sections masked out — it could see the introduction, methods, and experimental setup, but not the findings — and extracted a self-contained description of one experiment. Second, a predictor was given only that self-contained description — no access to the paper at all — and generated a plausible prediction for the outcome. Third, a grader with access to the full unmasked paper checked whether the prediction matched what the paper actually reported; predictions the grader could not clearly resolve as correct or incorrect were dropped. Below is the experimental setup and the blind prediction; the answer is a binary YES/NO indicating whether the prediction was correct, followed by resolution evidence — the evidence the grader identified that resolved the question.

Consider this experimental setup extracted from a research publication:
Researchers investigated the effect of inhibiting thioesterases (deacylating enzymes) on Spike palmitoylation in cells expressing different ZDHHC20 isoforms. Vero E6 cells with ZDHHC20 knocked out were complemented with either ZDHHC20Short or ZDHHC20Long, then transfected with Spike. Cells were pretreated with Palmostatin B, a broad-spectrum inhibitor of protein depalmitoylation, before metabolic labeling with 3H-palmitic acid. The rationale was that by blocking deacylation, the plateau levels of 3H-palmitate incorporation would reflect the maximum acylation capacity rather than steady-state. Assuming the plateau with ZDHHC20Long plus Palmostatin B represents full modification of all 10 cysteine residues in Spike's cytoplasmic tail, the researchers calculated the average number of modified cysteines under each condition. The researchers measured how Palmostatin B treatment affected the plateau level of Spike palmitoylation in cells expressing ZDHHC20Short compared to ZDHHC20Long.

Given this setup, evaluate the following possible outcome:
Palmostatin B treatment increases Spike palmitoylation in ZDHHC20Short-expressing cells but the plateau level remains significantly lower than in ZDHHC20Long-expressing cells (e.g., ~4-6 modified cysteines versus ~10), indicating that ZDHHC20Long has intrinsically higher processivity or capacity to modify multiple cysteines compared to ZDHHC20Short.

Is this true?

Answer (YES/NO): NO